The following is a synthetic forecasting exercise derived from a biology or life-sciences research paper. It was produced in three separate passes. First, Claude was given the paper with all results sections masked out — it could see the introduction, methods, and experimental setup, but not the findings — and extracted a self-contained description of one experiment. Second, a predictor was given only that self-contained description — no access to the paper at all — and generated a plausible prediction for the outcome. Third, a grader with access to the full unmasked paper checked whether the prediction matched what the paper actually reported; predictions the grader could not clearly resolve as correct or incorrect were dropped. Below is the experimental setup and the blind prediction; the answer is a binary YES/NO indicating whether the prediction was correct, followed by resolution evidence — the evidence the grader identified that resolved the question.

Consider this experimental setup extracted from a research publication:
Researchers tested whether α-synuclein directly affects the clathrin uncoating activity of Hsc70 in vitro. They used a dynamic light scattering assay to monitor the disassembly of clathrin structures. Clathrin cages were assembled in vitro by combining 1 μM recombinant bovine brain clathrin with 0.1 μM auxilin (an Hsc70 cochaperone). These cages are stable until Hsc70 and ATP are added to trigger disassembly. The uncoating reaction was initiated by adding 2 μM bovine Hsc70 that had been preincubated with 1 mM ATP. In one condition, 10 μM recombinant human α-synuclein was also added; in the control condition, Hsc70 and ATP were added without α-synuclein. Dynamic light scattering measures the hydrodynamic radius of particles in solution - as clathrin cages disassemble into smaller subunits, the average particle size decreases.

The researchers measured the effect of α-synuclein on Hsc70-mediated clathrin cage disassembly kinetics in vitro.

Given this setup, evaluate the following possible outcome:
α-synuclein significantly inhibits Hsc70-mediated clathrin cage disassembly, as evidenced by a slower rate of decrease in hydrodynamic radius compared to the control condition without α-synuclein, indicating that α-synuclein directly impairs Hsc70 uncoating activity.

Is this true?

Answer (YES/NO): NO